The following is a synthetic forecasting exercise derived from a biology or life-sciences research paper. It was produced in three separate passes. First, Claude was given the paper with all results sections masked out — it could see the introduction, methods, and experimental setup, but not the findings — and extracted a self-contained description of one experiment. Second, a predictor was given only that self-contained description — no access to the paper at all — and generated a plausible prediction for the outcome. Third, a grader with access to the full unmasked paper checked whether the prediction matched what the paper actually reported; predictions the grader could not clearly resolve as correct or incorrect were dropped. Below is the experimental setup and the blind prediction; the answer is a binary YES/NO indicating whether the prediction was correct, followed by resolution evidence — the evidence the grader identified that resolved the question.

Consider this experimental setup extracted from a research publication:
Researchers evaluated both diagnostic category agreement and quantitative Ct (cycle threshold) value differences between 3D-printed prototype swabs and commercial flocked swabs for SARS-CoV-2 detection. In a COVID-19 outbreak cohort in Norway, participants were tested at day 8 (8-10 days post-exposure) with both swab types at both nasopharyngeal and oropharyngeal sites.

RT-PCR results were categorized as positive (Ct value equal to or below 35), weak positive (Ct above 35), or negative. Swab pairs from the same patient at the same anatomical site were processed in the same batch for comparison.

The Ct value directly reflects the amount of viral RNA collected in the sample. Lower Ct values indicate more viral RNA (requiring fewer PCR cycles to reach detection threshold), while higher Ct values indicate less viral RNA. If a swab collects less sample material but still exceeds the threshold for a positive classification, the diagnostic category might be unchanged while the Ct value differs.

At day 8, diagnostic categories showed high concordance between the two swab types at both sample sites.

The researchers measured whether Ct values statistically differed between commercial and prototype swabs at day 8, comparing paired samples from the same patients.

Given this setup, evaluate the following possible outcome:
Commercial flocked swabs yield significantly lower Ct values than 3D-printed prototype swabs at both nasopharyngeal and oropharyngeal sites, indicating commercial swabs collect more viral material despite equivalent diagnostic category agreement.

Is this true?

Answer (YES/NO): YES